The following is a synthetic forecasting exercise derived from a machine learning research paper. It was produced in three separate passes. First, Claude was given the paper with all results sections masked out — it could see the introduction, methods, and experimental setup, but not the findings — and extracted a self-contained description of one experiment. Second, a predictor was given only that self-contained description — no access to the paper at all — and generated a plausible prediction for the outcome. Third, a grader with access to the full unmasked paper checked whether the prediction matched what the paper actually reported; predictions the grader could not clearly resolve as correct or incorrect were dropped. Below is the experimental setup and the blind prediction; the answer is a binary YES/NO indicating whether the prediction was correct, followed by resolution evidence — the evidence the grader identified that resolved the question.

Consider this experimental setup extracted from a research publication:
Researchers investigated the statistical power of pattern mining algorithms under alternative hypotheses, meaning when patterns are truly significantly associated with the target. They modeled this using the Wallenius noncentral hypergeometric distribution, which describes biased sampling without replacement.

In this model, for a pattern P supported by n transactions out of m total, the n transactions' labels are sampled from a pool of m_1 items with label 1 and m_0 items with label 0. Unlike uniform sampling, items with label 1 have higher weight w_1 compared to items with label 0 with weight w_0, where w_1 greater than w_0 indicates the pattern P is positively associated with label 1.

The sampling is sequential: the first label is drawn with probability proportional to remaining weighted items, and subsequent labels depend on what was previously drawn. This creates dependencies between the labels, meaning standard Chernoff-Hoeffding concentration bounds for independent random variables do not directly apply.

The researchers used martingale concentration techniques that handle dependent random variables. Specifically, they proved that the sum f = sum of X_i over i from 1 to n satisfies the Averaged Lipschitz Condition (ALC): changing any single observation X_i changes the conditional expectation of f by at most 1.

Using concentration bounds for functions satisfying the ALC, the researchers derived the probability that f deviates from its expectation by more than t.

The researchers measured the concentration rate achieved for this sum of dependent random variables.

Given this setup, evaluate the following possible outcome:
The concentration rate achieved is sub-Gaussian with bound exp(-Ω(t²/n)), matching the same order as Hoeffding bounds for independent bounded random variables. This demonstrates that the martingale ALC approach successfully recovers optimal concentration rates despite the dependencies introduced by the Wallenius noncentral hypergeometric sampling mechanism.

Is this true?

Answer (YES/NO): YES